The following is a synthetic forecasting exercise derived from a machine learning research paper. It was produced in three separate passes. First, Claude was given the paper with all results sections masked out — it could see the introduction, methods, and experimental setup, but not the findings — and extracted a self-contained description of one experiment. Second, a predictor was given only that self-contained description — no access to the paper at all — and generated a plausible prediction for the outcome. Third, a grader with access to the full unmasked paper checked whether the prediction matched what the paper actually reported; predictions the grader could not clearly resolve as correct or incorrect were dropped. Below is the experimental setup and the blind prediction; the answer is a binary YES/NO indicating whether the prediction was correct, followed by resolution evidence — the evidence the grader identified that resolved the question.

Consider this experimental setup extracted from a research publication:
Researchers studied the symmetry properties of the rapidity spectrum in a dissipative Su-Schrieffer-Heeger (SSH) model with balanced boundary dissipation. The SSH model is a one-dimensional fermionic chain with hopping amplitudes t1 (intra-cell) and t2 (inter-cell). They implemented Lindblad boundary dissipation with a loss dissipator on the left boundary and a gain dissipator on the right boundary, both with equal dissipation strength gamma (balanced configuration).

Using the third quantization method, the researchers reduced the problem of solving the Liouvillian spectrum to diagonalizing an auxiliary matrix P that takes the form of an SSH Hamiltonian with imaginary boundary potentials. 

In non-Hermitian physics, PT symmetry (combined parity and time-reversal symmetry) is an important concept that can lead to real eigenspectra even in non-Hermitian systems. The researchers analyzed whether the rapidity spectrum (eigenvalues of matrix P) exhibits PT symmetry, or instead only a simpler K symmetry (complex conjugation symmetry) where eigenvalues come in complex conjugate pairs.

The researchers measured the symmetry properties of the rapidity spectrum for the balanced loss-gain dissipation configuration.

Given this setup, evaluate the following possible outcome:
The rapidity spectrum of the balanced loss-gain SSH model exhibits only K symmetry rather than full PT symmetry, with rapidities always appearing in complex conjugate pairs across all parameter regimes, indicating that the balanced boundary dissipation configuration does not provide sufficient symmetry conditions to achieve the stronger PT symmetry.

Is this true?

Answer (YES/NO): YES